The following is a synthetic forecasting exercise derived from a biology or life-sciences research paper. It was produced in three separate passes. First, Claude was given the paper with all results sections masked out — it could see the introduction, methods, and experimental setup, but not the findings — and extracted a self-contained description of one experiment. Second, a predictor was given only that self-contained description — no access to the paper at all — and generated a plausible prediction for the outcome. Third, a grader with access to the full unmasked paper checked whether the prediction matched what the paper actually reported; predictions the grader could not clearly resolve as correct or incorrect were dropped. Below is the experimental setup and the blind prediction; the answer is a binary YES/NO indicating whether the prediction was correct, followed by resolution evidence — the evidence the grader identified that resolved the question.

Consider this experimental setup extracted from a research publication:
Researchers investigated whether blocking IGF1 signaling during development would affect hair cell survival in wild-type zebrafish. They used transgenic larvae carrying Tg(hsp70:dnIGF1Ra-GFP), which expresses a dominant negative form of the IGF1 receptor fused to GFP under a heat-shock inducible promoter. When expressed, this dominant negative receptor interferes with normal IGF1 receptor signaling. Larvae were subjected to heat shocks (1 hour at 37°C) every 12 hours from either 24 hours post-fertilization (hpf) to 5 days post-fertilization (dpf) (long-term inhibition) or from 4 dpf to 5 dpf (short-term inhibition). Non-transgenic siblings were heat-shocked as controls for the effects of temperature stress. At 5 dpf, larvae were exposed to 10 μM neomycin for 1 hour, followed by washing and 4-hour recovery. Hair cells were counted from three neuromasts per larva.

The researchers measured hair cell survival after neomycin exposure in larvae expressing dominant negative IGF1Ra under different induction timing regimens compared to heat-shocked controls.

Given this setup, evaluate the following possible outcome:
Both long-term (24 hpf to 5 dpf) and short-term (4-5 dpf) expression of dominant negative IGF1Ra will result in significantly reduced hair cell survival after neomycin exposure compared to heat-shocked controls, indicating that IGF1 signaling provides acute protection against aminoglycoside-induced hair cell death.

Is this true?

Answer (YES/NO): YES